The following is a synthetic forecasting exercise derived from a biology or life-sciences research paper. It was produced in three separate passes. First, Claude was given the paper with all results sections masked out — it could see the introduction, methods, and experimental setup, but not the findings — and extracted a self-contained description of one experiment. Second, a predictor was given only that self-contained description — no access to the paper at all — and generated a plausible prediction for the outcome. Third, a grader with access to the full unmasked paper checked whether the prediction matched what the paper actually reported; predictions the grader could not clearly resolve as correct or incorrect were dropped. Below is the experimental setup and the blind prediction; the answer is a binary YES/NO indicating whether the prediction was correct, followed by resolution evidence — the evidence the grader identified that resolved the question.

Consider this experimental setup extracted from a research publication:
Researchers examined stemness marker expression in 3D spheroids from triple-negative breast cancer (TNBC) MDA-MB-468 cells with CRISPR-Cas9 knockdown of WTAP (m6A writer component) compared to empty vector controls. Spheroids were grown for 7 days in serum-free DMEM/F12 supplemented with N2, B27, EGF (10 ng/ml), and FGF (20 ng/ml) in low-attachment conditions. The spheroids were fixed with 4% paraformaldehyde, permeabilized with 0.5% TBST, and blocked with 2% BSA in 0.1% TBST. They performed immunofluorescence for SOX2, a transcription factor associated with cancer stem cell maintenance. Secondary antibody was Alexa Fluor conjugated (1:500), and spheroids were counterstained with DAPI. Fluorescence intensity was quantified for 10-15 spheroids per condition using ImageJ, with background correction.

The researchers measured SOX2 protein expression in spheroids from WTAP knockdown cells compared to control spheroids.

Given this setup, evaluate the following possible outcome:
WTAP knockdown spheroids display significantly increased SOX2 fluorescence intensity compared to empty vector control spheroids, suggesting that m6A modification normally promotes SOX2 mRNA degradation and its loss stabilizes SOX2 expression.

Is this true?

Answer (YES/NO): NO